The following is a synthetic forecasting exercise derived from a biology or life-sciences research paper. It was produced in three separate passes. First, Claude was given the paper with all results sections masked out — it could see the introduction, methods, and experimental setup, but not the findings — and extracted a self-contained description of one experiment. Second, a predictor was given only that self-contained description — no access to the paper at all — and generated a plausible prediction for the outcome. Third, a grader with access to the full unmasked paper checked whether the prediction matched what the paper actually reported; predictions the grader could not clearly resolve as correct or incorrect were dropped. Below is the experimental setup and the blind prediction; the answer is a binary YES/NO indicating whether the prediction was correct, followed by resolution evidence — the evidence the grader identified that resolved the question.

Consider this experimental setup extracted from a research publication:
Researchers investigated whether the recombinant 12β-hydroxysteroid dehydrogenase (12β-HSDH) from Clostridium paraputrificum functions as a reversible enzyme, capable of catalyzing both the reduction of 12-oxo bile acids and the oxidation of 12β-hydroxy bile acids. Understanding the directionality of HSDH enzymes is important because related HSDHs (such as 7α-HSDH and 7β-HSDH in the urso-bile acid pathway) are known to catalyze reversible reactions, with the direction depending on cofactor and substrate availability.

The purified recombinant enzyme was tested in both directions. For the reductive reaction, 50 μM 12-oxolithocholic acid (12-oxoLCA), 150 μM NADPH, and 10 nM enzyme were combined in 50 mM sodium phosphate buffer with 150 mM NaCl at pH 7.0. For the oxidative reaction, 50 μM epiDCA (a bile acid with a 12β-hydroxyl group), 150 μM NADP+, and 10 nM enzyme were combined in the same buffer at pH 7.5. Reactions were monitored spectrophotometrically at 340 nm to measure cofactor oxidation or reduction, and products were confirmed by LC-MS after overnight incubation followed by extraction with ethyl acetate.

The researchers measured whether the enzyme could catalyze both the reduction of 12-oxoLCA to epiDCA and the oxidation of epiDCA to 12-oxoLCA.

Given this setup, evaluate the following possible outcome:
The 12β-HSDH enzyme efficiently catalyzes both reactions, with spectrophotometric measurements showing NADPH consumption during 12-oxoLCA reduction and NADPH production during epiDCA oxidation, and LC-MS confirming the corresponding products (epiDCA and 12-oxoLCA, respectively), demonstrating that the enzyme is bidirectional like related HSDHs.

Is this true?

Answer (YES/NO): YES